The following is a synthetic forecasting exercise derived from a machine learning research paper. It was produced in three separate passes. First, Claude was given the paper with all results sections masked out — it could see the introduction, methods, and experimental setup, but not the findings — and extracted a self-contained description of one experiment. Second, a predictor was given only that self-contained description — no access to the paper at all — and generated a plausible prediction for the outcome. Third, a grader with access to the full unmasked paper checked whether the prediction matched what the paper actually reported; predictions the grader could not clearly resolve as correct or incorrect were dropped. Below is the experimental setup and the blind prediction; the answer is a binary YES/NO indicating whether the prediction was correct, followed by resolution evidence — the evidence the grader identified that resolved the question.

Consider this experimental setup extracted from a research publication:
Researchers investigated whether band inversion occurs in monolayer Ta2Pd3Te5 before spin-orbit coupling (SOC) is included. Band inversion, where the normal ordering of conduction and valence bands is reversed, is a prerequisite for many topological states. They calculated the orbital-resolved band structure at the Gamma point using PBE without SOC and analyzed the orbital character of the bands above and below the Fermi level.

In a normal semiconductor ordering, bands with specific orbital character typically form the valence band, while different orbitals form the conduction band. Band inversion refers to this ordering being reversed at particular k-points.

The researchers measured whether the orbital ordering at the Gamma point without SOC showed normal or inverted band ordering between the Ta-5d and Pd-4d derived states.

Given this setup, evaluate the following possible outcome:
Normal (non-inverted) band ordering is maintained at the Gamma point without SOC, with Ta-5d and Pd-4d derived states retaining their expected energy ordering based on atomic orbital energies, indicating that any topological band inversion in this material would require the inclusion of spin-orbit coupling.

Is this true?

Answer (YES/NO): NO